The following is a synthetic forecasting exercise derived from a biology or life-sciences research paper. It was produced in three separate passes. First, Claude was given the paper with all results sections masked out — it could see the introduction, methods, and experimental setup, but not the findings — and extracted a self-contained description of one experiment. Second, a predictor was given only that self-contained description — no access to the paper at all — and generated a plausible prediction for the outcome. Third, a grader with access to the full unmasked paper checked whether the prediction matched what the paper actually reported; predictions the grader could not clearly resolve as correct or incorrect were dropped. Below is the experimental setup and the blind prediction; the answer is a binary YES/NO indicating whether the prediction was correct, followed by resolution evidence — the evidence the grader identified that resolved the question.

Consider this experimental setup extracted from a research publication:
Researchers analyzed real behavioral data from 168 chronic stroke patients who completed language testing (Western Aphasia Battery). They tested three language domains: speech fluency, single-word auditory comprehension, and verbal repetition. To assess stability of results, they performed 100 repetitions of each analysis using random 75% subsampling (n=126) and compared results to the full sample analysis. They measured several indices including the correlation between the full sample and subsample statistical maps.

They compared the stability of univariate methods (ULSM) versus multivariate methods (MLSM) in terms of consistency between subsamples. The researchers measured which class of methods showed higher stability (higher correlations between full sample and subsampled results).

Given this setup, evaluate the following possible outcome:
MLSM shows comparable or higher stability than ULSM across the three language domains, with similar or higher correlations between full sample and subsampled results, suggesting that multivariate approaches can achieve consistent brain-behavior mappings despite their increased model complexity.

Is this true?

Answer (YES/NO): NO